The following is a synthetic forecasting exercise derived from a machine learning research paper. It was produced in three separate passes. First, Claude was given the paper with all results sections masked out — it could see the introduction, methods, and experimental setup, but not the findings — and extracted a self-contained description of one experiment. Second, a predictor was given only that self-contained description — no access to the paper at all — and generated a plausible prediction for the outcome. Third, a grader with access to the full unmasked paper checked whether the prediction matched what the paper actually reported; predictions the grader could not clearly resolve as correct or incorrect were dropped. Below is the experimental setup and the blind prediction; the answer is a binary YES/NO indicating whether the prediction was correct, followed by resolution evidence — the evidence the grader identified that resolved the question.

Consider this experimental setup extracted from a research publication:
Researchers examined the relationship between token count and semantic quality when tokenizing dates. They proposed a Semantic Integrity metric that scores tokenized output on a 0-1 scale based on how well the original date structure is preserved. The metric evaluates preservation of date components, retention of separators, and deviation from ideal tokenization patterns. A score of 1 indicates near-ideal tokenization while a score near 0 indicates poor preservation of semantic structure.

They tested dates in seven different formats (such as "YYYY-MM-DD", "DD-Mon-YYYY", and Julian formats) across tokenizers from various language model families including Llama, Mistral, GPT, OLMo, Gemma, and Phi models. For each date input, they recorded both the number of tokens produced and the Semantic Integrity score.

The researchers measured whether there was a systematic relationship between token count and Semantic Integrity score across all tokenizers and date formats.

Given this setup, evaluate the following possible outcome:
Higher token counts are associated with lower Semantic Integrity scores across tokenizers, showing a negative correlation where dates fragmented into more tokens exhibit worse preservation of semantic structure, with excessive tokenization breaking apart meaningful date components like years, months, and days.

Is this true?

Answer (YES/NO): YES